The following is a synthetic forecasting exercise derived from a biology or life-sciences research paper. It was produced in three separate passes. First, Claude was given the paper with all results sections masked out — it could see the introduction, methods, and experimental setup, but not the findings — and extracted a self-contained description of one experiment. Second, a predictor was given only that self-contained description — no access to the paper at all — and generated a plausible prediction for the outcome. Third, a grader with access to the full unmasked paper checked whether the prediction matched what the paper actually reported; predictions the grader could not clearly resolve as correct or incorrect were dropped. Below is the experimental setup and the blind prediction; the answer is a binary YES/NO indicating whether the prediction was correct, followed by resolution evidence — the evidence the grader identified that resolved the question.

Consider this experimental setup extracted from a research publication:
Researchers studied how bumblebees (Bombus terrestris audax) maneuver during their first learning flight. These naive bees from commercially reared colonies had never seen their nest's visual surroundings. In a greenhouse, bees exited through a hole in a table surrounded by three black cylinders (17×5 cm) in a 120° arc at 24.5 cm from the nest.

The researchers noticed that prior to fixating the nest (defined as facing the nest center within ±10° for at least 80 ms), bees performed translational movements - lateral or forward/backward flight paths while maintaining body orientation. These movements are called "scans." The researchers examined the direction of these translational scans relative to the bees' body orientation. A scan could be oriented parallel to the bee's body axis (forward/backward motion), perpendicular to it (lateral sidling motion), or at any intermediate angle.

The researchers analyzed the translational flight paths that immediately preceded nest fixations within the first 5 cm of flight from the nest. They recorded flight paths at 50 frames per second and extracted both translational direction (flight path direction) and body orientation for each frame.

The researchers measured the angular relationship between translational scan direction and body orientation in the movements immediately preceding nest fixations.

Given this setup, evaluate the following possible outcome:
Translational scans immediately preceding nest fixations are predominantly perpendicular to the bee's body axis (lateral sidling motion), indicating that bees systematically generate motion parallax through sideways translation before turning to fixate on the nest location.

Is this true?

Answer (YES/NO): YES